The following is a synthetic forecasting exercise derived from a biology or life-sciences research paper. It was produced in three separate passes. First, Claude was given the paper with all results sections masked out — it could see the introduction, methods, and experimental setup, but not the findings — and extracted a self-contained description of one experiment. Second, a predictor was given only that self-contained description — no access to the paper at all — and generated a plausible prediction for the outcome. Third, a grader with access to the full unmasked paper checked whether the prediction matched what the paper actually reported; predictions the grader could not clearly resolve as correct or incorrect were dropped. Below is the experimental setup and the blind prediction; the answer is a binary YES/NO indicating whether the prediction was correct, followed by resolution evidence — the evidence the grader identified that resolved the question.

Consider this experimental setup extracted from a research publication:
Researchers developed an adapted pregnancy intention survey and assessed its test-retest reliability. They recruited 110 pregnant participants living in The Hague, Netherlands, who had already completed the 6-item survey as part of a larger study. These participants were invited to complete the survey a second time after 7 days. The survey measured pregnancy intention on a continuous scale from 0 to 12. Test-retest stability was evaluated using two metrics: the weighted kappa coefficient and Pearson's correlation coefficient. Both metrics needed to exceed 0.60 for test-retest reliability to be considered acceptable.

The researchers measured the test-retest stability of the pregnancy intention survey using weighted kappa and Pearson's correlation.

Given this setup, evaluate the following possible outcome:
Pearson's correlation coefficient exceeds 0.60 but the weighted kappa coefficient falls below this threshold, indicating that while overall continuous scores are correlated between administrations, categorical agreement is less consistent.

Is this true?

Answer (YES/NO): YES